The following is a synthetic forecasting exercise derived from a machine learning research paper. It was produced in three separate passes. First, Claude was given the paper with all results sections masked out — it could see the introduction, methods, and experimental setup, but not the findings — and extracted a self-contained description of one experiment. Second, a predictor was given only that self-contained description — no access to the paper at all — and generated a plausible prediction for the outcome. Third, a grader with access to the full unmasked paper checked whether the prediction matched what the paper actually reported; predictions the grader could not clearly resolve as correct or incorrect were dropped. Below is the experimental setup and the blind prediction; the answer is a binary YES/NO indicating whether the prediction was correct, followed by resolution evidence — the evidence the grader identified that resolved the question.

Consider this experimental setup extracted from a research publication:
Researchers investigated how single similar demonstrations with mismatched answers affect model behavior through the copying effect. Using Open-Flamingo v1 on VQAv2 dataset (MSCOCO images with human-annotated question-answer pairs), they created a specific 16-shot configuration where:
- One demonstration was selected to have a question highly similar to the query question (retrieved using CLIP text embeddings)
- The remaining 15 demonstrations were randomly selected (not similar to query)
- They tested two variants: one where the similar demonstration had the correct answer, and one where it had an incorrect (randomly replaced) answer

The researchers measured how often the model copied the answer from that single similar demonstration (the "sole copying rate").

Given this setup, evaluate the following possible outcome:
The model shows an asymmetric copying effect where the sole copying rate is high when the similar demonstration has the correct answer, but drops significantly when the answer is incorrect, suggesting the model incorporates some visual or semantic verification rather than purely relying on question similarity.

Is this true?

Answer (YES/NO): YES